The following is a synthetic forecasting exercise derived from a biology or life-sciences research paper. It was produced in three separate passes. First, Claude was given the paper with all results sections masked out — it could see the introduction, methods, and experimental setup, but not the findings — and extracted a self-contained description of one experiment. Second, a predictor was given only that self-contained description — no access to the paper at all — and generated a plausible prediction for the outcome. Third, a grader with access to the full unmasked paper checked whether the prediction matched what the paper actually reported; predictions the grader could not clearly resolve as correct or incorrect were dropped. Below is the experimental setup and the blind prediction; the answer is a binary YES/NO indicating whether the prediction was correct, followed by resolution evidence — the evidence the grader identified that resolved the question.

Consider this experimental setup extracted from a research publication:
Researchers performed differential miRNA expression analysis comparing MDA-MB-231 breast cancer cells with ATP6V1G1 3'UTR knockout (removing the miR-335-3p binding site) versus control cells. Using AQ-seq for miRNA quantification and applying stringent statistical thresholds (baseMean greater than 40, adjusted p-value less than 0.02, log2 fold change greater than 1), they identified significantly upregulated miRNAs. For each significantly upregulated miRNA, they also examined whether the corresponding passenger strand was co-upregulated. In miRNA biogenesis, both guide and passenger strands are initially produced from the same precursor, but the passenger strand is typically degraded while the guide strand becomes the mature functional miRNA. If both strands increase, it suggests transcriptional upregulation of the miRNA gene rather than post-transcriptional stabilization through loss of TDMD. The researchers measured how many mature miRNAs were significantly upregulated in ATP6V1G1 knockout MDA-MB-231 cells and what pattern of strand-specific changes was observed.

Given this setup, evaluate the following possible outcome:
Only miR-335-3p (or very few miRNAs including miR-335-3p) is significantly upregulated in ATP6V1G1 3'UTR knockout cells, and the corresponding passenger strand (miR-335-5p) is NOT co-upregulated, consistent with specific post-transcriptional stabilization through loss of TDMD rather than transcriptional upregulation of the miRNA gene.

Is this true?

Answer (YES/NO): YES